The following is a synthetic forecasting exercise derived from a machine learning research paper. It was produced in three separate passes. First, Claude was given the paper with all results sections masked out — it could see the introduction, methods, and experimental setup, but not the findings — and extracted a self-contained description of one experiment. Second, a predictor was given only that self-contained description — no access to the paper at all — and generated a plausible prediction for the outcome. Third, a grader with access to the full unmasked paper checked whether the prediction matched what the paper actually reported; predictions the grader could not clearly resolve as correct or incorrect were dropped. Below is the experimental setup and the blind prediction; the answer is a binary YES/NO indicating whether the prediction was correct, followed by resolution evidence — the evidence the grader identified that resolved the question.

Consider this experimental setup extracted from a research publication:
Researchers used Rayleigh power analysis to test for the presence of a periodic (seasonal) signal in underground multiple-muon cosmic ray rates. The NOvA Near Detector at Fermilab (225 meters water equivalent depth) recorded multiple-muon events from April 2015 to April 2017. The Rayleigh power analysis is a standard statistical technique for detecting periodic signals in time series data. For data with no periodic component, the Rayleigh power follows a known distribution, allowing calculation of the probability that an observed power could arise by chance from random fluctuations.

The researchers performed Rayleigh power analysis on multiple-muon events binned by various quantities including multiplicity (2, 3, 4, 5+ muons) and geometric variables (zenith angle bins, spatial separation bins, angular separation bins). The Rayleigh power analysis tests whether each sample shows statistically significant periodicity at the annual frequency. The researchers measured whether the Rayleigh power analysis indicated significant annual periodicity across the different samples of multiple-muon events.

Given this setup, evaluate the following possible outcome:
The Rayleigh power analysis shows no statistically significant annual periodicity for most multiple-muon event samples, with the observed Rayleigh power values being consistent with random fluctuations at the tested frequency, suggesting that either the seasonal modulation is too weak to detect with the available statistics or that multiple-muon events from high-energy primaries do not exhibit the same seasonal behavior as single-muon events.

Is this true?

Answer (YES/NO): NO